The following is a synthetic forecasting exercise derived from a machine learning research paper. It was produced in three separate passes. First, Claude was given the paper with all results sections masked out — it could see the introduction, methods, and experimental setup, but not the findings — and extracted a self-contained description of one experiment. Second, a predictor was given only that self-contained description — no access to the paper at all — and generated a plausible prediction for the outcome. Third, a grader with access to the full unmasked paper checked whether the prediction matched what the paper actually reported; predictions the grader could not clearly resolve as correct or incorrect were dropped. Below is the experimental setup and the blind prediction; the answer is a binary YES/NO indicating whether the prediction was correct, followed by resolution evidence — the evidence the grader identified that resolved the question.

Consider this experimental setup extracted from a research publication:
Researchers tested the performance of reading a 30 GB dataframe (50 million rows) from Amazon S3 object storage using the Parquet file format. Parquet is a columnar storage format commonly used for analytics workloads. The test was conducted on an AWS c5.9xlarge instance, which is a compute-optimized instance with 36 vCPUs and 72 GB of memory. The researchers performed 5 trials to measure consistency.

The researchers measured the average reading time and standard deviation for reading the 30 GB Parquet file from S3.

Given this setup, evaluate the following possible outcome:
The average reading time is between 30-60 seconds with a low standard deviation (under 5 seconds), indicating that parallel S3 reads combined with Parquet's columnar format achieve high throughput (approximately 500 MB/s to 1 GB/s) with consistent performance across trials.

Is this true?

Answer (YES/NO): NO